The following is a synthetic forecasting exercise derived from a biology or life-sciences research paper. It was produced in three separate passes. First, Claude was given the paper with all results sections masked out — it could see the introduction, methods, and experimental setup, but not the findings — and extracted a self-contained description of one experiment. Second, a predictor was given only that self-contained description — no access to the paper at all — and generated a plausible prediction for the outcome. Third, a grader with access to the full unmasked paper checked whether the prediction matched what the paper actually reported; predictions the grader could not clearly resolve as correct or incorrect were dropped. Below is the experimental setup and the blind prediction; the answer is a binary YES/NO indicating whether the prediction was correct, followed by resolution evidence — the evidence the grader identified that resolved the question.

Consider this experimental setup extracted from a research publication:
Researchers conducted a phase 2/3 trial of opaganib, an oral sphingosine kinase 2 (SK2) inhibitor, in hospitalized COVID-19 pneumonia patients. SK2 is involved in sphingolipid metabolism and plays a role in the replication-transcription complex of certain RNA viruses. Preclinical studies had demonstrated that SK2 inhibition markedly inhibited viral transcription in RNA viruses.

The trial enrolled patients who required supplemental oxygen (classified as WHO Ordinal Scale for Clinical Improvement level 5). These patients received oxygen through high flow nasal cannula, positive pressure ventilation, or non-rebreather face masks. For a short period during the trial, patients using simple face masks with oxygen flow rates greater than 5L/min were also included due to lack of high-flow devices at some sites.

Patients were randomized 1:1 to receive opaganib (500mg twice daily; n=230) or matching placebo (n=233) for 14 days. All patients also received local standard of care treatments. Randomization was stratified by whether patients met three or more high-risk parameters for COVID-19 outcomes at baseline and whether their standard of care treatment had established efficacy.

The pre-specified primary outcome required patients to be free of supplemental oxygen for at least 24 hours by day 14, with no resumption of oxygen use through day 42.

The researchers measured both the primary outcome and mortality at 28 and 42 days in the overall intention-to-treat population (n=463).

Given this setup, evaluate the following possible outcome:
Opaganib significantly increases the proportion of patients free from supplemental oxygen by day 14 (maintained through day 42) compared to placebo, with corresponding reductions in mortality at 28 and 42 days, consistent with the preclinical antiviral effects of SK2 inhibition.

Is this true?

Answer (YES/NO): NO